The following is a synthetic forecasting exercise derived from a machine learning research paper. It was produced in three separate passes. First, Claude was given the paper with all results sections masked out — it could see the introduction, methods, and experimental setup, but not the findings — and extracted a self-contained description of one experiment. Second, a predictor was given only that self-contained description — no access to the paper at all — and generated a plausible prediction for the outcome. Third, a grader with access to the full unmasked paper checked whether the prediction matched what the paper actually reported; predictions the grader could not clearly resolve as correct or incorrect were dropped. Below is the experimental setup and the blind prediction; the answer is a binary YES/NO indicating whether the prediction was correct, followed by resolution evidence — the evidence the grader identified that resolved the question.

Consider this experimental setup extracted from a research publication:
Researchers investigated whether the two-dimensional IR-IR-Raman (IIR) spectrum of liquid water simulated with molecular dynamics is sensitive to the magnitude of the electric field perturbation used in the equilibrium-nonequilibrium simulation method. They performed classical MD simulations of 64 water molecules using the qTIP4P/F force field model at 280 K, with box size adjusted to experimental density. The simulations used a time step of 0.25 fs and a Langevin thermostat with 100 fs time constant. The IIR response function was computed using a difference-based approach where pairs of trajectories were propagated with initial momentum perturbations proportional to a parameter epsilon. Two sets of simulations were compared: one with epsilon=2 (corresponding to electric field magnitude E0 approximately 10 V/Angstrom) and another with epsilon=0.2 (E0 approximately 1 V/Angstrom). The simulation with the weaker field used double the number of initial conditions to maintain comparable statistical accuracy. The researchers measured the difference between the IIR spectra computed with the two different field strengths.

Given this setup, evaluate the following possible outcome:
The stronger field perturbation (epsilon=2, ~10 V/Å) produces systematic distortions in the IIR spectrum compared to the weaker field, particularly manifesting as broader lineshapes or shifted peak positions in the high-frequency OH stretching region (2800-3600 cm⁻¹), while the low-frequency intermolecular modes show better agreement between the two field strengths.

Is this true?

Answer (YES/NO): NO